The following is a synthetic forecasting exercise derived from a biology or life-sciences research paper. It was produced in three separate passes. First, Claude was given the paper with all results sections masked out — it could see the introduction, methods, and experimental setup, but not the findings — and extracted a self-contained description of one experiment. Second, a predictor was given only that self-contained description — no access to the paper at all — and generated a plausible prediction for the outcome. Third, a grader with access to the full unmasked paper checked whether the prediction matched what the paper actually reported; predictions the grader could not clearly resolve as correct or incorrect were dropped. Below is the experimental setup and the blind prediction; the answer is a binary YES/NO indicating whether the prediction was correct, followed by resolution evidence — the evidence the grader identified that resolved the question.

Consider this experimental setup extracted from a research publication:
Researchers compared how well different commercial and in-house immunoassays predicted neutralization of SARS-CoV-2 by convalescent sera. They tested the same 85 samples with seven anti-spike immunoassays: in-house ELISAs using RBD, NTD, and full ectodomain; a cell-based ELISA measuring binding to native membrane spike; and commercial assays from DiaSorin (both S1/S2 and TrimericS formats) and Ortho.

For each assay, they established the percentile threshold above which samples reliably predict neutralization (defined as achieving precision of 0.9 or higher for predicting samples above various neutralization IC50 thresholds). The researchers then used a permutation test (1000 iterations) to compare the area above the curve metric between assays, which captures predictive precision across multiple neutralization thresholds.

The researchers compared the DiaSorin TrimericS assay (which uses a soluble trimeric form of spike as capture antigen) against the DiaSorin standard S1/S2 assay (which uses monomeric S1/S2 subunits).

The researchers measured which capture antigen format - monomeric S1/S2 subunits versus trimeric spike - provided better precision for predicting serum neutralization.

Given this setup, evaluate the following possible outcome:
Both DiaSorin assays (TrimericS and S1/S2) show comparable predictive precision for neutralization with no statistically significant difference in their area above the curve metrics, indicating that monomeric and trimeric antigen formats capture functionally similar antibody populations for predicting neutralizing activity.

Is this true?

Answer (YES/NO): YES